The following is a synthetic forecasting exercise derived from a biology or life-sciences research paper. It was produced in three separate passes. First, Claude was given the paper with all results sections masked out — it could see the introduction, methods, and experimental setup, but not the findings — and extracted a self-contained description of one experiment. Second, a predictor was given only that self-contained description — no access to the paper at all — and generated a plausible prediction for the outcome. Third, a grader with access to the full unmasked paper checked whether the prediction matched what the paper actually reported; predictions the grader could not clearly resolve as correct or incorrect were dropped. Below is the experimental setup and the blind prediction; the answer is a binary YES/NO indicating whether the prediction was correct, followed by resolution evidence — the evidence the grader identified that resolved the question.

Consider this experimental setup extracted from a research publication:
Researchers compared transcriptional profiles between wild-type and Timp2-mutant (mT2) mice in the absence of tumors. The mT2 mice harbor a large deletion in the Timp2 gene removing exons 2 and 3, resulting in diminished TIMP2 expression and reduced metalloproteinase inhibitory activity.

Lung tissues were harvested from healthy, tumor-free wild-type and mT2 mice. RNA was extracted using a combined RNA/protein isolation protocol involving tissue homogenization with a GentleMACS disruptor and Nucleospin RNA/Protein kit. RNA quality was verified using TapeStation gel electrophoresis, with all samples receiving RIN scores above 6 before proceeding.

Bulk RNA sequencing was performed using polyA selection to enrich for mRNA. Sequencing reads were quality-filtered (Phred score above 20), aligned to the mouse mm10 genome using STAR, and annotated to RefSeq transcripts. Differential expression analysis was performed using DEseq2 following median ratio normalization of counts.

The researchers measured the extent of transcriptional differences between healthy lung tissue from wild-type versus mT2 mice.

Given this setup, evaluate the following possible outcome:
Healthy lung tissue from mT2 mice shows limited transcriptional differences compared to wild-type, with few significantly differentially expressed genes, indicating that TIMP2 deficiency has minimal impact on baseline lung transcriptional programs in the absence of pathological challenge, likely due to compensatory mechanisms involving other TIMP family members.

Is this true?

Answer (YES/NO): NO